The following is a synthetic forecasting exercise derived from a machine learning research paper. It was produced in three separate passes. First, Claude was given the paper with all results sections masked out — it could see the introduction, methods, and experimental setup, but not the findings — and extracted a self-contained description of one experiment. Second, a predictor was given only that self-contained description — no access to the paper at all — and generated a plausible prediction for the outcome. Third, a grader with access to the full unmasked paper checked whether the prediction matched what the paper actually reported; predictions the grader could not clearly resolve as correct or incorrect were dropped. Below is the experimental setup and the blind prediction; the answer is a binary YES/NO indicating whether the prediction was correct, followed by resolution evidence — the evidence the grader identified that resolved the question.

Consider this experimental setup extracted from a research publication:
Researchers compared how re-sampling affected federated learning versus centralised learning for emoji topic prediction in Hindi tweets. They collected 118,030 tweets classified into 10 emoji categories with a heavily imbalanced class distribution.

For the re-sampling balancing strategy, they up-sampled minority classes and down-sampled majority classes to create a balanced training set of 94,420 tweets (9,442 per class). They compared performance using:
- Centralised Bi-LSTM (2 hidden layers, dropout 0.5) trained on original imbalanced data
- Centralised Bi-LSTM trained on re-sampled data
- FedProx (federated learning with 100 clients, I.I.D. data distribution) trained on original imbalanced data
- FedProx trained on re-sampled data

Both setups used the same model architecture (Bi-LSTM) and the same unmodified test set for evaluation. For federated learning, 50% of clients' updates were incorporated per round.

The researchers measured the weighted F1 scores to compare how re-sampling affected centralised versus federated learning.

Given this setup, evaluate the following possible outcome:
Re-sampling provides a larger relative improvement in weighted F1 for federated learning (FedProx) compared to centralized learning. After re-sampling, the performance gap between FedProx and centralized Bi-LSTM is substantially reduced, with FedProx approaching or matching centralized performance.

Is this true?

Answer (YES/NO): NO